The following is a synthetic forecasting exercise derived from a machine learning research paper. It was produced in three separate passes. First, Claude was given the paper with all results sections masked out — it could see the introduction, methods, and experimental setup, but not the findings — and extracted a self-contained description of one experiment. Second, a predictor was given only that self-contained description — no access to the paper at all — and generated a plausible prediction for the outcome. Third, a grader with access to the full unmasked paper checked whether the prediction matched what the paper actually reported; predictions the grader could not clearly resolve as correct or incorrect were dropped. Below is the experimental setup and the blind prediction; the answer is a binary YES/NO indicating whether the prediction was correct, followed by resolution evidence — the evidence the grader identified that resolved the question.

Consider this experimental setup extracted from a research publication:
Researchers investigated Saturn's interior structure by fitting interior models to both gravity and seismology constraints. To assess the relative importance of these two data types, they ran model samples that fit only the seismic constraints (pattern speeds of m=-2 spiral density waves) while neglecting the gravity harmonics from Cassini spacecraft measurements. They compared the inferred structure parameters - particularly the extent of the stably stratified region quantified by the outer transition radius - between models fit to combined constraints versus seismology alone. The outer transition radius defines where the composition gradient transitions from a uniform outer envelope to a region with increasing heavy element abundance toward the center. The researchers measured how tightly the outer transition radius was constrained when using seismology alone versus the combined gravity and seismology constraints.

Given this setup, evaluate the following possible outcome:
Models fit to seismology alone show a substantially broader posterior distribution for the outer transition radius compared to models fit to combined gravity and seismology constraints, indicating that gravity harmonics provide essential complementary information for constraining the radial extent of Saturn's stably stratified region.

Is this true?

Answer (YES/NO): YES